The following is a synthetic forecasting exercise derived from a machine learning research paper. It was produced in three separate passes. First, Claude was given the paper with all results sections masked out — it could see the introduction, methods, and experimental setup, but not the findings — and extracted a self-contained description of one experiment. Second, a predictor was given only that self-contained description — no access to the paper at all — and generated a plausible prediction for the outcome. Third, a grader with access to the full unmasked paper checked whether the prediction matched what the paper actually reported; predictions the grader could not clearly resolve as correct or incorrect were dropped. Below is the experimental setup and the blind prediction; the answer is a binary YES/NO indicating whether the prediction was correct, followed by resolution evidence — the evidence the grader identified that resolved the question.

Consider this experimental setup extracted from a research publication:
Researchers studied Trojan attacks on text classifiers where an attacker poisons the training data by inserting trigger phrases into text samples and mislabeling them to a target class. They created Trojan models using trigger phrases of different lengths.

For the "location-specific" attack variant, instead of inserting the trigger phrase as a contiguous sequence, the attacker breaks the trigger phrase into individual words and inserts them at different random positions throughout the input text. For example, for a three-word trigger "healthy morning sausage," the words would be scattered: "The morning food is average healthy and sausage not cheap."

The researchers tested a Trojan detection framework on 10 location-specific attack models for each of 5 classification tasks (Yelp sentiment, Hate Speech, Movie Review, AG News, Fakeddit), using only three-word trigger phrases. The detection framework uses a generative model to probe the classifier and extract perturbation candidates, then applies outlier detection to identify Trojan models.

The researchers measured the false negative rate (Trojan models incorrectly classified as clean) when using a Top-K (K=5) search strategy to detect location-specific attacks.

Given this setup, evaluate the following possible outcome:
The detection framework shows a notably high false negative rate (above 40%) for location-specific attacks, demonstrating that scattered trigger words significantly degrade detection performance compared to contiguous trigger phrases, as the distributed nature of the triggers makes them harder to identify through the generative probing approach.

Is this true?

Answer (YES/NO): NO